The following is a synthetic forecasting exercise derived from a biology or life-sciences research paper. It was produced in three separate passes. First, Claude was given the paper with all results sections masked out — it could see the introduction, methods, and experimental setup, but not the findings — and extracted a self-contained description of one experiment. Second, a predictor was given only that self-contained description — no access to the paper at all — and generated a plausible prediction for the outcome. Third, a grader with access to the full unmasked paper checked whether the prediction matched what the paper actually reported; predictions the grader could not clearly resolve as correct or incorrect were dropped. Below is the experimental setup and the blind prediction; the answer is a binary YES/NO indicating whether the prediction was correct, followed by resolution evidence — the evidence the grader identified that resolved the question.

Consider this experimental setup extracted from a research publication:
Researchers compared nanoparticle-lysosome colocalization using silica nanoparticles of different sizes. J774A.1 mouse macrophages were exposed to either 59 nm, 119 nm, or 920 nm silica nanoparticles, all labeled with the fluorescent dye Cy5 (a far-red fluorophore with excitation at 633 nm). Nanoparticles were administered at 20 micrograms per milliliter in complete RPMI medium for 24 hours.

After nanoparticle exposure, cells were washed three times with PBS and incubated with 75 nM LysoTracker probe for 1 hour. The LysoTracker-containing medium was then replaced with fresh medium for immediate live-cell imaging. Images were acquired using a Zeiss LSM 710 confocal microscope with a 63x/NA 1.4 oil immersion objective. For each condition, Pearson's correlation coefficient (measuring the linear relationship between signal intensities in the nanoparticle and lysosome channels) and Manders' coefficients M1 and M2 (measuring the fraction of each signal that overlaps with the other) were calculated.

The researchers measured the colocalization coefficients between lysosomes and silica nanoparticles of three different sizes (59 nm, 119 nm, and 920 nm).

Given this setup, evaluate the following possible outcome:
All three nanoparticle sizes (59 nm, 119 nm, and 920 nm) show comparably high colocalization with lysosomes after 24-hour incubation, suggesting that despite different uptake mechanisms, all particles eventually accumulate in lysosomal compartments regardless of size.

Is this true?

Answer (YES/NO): NO